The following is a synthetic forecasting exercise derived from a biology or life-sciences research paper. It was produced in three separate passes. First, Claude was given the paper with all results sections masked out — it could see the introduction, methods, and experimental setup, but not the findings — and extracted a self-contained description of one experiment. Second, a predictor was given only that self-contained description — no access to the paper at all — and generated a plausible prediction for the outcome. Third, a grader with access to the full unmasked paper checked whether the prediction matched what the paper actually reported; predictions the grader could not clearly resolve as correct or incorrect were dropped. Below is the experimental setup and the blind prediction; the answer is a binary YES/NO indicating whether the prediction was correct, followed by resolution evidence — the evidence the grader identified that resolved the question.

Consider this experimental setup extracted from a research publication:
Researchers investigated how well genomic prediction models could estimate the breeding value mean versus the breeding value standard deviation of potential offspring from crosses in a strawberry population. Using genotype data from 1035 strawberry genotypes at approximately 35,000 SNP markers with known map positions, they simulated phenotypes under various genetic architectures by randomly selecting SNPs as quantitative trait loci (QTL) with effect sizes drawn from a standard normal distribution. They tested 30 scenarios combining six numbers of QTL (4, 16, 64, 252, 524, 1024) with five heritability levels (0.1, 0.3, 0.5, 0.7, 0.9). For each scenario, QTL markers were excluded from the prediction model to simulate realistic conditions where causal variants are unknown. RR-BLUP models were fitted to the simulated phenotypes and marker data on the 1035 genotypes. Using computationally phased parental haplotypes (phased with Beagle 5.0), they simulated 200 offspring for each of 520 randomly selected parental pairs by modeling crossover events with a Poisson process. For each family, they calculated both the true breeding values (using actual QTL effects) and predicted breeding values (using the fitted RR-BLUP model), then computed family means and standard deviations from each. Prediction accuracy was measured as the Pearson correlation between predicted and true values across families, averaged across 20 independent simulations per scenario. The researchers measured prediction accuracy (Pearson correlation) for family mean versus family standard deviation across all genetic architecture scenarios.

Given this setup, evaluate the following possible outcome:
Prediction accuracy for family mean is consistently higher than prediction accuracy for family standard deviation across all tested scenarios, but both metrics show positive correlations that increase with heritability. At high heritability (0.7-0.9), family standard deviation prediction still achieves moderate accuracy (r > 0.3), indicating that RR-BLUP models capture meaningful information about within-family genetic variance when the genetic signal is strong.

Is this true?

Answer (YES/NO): YES